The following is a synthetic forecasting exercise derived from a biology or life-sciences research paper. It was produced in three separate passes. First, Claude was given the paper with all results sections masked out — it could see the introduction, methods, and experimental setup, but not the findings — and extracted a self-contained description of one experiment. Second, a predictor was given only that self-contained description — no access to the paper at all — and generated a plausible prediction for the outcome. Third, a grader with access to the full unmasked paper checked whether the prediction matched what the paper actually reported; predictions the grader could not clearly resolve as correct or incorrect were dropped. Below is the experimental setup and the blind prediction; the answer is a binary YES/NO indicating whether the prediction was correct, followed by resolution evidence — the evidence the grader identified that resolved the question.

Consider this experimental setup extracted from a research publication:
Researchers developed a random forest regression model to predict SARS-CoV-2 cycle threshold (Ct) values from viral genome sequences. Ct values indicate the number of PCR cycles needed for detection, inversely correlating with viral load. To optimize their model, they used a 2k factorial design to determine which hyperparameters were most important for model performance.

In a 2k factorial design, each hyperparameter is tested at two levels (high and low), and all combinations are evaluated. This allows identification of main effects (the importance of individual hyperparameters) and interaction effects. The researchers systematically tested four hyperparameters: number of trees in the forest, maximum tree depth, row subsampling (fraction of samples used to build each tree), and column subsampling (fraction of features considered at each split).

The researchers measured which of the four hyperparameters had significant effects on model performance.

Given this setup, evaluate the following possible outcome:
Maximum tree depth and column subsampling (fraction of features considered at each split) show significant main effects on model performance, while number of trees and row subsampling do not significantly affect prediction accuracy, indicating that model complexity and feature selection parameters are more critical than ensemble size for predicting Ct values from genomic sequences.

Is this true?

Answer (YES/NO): NO